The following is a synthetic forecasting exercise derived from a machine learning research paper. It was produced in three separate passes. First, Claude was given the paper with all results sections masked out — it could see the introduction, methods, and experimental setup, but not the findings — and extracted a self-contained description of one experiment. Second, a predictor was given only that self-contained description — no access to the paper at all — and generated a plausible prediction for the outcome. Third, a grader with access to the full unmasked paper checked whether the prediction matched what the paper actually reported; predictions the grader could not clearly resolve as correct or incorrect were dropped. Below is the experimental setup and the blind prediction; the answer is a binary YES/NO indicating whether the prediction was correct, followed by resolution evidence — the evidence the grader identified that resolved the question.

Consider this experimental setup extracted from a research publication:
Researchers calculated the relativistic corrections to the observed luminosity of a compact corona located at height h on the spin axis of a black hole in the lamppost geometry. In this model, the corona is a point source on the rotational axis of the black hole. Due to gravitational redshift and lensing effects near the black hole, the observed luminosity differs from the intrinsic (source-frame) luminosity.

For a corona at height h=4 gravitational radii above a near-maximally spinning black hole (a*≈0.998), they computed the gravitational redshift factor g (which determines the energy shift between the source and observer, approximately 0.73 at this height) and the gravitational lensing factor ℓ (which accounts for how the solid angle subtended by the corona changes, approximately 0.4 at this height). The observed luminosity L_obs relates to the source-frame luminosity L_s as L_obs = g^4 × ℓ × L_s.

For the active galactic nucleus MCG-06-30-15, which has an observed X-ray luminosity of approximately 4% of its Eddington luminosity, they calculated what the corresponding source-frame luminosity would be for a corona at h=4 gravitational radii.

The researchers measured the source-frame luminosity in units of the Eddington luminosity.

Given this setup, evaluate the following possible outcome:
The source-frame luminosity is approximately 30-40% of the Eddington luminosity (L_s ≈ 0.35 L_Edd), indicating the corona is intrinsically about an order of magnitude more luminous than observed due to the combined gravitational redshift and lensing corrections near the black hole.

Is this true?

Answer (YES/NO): YES